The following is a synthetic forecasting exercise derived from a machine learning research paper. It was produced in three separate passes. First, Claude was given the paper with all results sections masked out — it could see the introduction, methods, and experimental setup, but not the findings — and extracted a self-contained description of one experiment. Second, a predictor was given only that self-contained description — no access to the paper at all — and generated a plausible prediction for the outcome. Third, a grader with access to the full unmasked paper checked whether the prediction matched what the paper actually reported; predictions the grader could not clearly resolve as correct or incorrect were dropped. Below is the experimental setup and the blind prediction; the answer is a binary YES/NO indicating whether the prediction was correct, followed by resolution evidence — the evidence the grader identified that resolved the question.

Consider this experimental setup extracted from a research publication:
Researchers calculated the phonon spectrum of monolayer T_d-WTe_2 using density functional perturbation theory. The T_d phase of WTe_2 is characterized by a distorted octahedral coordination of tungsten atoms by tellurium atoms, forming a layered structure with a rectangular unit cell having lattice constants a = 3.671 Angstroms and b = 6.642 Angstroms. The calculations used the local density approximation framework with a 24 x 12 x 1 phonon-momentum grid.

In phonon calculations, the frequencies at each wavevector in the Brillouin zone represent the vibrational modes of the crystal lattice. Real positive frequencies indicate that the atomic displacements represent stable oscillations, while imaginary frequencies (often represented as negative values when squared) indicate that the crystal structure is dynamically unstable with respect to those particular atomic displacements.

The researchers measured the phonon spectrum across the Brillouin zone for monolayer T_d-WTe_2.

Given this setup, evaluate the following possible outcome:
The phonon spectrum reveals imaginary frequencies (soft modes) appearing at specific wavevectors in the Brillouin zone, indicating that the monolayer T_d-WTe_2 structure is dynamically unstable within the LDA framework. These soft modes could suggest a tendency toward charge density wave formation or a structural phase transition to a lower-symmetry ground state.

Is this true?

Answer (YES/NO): NO